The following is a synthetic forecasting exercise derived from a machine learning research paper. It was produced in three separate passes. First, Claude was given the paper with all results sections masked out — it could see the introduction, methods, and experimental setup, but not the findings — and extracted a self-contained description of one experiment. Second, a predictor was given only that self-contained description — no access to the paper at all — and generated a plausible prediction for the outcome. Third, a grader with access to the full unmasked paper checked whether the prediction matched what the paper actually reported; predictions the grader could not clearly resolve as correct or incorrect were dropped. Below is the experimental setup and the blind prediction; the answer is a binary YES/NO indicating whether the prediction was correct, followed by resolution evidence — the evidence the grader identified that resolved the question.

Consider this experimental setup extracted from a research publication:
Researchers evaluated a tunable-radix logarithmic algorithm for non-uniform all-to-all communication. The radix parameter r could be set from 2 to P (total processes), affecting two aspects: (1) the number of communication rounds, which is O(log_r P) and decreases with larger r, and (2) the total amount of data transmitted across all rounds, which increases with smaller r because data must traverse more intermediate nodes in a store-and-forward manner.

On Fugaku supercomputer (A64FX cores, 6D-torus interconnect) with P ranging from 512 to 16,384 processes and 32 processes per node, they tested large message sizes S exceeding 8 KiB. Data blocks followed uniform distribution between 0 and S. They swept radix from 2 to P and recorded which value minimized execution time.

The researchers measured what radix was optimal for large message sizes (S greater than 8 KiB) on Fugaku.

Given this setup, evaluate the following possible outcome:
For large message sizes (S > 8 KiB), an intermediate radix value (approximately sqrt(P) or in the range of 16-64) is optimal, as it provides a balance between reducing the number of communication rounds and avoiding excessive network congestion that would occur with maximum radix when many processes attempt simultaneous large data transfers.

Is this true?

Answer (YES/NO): YES